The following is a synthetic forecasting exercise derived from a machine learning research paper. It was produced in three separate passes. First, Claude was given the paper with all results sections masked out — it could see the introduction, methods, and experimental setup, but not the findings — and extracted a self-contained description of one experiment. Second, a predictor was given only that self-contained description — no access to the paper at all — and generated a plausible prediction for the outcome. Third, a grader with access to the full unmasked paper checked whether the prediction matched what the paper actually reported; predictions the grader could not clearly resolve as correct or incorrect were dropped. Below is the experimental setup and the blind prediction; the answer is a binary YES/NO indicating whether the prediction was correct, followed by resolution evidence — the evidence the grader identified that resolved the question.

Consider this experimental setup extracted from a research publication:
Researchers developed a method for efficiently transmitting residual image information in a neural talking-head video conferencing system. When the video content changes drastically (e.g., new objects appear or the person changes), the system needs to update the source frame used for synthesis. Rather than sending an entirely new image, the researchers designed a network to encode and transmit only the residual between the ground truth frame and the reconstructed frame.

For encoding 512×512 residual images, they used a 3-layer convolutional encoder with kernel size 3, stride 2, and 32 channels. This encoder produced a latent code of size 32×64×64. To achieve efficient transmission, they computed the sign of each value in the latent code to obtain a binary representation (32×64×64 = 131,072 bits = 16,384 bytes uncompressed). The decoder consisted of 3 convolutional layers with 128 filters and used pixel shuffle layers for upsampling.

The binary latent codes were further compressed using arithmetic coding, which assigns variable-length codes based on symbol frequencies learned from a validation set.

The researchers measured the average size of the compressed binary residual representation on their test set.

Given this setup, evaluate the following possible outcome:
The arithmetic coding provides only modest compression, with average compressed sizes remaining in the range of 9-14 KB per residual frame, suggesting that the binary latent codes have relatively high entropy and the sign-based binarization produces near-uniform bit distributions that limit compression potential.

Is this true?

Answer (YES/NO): YES